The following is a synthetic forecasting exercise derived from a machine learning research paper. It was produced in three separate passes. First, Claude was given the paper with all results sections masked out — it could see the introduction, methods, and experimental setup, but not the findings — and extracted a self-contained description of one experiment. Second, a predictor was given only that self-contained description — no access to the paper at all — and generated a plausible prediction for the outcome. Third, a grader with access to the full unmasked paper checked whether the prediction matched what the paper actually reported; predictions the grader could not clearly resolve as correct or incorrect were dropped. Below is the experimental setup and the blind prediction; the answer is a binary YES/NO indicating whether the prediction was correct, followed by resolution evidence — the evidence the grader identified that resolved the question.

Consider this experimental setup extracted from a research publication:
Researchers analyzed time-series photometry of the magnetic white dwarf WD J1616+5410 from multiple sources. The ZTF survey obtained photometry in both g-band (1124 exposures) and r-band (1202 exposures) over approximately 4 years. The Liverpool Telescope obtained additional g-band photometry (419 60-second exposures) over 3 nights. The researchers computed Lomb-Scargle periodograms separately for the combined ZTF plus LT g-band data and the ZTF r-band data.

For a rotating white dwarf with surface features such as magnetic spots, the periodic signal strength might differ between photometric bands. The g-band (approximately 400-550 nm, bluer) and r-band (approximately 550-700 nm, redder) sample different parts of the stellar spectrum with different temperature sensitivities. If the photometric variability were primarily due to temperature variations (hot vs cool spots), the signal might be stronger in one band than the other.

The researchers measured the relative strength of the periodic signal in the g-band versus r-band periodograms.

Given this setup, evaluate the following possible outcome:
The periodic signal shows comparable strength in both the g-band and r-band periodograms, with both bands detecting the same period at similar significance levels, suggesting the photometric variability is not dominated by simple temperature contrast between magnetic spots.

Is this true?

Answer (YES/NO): NO